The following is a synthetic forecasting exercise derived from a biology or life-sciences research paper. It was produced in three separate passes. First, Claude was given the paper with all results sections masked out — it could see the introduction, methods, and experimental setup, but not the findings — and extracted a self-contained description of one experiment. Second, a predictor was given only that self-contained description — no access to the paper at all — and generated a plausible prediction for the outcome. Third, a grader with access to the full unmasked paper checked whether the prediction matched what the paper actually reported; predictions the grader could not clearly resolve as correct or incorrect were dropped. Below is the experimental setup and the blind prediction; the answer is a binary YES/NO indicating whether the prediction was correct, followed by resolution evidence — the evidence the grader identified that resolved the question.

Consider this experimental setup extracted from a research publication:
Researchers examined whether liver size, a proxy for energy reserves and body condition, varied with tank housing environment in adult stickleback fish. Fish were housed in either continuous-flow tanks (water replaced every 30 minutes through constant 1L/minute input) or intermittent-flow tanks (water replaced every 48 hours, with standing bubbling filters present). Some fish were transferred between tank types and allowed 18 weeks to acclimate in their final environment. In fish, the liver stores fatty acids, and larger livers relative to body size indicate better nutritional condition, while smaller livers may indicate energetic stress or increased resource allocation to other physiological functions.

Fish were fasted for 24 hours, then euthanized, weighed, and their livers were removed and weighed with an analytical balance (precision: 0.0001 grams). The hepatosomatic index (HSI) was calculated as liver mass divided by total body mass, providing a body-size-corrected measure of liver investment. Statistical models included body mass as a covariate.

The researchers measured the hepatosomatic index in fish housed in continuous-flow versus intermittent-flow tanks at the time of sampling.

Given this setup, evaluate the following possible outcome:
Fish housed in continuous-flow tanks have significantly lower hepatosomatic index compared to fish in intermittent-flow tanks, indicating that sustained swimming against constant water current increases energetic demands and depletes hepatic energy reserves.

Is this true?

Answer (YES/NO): NO